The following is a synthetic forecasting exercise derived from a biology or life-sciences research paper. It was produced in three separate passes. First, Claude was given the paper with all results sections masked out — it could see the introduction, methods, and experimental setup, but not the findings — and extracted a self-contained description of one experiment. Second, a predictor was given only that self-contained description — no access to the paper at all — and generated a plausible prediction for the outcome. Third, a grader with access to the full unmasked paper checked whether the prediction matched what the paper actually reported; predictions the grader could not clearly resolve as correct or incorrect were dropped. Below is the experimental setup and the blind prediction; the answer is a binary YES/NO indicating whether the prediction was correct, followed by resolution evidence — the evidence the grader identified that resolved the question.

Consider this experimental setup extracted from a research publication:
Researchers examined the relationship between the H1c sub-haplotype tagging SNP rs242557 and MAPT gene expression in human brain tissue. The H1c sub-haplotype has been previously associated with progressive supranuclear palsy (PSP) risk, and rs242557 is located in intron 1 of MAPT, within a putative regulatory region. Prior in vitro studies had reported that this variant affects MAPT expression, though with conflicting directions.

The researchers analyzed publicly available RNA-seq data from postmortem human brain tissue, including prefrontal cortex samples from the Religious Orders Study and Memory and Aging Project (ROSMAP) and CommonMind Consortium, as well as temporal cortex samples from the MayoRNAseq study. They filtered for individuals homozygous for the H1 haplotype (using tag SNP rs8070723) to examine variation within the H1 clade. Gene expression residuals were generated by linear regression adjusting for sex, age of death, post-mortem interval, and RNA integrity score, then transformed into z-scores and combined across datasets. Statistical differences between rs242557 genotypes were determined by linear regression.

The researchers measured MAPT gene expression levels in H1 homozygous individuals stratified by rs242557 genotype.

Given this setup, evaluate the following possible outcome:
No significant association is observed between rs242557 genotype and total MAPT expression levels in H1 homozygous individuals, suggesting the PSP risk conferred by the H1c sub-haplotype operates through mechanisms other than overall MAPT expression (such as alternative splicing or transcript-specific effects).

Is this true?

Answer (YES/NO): YES